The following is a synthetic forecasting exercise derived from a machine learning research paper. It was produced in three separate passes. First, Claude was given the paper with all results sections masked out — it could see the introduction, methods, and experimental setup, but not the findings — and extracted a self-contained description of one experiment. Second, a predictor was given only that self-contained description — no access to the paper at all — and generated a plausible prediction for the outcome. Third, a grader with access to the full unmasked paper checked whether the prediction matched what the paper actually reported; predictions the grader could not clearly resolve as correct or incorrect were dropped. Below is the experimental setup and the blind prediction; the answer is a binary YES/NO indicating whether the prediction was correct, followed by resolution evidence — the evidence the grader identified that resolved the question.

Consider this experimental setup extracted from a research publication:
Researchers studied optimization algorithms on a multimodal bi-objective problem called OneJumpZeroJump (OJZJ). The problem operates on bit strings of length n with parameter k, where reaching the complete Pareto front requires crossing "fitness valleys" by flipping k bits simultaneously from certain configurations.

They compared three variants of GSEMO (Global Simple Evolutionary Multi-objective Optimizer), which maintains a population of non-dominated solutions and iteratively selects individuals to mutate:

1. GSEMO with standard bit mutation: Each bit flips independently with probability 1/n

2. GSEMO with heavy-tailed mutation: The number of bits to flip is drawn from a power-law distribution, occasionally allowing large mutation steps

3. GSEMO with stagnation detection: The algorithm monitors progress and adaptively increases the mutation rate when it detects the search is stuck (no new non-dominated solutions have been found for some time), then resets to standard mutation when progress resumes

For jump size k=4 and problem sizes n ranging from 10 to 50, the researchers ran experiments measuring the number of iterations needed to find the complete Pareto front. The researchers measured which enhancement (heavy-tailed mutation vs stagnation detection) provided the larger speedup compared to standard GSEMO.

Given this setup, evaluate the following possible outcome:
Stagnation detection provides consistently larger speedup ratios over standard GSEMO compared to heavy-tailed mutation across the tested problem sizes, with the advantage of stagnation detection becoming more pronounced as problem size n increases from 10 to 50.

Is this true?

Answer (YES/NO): NO